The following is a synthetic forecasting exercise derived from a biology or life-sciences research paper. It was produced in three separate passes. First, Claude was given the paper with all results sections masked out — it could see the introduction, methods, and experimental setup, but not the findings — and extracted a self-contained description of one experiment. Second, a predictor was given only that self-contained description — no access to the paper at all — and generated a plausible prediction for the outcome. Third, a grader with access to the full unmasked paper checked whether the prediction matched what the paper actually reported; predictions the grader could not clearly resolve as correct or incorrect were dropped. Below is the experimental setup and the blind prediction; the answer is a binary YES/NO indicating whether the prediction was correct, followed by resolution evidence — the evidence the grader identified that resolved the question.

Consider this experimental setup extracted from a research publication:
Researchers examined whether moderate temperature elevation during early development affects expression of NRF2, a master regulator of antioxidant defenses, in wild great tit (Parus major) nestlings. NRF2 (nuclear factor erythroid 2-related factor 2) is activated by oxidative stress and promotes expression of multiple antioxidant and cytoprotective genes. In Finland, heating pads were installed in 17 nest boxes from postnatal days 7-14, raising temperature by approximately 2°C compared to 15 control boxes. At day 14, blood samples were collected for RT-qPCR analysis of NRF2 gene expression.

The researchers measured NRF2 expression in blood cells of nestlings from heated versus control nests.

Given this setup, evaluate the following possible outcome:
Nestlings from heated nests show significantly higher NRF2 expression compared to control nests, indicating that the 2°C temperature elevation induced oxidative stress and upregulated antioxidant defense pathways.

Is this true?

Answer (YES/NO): NO